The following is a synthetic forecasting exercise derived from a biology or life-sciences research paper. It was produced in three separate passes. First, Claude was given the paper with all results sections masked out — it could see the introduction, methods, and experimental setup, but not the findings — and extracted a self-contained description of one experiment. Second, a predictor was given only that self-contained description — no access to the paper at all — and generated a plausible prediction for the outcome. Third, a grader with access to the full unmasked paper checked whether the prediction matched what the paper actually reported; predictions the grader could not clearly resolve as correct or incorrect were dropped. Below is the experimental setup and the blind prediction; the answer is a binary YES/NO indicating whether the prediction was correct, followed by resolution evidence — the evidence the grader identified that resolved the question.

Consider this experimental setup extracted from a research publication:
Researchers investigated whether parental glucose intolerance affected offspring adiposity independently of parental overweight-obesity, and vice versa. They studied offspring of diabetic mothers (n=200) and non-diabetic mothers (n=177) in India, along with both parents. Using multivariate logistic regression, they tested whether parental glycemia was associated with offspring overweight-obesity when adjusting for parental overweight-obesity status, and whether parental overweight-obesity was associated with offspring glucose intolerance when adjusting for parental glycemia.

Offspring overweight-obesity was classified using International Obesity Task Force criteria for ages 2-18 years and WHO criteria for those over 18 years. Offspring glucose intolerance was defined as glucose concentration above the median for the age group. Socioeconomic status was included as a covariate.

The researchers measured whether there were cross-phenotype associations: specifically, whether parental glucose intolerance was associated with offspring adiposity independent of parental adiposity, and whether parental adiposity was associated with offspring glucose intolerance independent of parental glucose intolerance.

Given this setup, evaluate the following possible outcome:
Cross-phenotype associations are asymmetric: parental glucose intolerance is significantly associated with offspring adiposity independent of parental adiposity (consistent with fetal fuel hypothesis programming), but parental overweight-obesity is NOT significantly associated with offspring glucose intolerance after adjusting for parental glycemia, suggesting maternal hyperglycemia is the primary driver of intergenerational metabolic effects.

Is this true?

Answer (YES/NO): NO